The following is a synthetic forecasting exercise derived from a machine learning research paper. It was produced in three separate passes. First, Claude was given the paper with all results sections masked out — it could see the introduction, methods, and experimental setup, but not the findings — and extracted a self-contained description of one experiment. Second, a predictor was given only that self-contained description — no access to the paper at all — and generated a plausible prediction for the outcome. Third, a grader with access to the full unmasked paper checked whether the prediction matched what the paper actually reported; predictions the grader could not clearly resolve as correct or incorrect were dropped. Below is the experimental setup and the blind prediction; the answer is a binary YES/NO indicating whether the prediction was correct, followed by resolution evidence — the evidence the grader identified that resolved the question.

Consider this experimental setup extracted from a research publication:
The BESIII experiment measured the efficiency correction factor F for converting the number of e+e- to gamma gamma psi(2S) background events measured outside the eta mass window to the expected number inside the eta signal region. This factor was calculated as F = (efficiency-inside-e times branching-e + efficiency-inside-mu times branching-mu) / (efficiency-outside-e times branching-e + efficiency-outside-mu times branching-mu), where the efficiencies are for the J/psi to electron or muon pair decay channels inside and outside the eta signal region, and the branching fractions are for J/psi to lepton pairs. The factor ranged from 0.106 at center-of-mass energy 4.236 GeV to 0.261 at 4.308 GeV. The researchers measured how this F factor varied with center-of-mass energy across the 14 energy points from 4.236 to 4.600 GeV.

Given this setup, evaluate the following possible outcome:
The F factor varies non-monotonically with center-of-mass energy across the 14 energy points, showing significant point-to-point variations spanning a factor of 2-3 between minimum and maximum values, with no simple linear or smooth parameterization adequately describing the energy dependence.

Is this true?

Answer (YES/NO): NO